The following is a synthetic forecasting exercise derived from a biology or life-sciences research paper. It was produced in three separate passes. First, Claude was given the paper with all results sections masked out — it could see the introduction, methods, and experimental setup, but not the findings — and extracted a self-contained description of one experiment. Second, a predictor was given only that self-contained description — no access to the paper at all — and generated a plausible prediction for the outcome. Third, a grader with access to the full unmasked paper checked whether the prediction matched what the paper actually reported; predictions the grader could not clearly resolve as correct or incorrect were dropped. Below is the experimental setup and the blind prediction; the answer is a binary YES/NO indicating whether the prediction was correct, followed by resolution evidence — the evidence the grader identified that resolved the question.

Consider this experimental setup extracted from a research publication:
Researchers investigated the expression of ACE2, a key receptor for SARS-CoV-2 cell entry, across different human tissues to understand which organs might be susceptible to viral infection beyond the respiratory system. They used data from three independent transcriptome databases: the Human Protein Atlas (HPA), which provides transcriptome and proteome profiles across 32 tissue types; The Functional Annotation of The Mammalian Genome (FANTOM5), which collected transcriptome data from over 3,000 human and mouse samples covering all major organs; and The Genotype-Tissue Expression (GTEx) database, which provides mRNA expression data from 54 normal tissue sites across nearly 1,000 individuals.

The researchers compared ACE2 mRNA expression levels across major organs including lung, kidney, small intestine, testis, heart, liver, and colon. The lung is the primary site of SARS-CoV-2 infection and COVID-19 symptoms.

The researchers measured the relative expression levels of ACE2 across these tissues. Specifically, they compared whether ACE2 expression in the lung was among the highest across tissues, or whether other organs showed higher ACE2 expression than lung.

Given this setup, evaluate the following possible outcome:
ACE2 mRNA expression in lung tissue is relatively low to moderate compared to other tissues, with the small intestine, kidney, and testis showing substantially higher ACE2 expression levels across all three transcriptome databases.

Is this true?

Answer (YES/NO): YES